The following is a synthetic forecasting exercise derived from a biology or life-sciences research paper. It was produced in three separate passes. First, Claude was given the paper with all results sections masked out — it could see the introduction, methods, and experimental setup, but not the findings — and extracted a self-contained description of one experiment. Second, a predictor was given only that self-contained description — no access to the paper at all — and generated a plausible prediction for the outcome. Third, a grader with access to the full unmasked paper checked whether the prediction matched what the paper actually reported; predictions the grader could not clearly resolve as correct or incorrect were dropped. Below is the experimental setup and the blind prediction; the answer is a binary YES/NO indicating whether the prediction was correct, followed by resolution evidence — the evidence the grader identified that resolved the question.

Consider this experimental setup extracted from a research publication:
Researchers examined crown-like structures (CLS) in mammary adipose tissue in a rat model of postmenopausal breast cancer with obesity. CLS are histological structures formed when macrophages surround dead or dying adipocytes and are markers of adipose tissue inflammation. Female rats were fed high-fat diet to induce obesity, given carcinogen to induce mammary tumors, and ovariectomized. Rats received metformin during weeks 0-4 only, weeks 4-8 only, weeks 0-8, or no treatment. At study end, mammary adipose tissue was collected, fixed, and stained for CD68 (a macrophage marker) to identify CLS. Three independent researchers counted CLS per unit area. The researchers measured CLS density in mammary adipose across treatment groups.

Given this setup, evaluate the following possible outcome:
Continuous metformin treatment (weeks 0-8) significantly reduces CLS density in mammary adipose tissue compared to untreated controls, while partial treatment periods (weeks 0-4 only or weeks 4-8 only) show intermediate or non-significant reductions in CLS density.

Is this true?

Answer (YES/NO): NO